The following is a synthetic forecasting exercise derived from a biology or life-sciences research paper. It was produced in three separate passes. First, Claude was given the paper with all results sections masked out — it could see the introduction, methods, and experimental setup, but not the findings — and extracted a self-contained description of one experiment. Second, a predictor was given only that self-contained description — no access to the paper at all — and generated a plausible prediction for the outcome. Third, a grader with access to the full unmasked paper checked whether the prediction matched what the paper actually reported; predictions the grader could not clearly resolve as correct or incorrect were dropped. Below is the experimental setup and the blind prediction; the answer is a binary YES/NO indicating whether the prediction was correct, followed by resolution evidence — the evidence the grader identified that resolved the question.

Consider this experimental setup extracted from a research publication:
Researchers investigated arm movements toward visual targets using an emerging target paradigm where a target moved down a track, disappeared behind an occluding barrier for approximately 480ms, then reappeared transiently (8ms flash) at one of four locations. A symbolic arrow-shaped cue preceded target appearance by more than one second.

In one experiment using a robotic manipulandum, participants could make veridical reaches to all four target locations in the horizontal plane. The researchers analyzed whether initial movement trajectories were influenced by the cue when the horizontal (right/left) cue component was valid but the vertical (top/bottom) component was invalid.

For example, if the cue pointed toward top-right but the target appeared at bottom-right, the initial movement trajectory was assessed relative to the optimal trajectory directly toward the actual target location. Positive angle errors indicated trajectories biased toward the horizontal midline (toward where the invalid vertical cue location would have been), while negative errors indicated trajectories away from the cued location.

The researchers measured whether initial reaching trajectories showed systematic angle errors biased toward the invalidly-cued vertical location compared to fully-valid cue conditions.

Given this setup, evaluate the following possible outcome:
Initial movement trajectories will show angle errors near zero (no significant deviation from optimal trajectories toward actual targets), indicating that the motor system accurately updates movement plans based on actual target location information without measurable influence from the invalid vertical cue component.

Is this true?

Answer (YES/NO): NO